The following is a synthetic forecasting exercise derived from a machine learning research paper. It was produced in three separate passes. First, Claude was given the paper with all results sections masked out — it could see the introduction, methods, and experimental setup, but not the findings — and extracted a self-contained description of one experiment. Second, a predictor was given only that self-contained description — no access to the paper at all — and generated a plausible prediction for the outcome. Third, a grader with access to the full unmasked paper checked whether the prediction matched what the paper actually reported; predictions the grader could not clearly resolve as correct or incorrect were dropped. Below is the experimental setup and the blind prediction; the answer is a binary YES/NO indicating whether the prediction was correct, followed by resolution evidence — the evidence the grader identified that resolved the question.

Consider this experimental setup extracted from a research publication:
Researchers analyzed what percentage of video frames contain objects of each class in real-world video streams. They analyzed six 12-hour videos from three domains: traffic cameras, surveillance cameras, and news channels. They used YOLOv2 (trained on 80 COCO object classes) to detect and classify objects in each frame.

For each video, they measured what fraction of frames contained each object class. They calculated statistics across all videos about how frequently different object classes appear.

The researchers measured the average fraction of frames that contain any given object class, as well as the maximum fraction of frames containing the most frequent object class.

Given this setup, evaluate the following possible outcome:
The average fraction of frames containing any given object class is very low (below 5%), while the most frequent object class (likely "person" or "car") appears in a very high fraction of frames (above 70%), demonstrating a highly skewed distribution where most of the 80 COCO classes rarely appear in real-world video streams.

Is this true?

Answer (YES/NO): NO